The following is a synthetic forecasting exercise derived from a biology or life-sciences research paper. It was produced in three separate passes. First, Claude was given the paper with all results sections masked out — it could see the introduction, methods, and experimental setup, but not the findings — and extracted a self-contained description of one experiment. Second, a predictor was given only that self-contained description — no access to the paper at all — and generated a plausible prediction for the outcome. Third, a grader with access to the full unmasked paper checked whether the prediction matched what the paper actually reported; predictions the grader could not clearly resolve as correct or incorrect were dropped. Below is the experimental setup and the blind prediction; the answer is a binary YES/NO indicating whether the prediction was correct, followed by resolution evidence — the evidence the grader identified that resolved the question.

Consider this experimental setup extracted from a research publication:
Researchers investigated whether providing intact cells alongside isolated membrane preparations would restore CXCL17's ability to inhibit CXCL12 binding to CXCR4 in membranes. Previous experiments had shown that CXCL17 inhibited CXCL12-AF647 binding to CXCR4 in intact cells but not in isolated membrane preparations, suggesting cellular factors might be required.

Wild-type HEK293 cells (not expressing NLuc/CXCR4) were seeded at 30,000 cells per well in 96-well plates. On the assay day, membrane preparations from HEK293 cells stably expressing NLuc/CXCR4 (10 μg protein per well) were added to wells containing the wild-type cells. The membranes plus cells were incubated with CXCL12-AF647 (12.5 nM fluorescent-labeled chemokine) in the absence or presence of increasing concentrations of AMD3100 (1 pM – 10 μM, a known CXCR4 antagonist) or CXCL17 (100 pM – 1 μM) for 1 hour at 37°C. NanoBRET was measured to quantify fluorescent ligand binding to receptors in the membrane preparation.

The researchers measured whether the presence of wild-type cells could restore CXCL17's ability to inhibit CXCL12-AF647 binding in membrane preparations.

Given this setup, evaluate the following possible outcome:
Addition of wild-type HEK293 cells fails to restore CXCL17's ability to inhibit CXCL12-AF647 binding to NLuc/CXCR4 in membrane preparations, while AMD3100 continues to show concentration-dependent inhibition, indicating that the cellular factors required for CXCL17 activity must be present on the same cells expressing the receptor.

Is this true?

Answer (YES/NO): YES